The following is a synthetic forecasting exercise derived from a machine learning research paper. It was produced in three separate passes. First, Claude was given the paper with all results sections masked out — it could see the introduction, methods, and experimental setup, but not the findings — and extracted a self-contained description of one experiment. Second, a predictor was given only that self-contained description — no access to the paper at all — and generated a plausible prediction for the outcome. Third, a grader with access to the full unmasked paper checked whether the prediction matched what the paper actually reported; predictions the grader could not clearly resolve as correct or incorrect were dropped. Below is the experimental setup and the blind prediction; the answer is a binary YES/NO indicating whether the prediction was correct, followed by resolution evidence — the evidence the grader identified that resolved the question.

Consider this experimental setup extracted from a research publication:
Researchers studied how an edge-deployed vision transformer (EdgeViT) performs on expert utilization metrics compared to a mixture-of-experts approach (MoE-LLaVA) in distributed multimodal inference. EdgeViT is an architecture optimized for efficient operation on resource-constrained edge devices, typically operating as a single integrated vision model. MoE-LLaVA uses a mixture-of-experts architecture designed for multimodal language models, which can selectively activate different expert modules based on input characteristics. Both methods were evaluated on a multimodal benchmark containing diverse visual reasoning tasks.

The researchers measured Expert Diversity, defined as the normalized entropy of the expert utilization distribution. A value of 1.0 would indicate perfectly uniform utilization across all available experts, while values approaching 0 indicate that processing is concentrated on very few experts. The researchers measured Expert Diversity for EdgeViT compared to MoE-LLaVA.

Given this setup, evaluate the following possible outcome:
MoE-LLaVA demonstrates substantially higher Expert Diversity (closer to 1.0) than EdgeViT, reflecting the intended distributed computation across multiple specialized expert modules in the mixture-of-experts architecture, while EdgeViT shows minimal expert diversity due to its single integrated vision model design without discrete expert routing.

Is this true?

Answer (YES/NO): YES